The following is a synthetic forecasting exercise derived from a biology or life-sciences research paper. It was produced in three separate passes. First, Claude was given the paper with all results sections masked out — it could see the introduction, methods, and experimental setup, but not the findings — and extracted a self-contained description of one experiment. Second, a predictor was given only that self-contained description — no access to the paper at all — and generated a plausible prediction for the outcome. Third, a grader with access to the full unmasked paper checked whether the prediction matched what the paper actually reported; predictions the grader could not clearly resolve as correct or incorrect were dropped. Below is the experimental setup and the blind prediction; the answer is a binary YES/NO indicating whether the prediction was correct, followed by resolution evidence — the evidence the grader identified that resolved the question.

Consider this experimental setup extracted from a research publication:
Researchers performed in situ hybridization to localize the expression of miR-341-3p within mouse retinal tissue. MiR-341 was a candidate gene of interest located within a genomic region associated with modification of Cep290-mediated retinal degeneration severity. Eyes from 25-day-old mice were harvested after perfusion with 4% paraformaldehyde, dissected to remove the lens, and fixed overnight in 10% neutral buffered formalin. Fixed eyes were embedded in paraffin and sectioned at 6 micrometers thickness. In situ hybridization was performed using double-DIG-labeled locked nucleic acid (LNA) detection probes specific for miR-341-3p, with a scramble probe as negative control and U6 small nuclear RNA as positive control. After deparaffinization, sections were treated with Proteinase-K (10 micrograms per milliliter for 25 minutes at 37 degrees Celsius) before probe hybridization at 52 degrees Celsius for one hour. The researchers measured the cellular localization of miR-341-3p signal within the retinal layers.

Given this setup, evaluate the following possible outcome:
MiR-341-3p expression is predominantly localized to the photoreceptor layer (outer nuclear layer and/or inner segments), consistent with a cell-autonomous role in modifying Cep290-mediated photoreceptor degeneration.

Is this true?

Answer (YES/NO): NO